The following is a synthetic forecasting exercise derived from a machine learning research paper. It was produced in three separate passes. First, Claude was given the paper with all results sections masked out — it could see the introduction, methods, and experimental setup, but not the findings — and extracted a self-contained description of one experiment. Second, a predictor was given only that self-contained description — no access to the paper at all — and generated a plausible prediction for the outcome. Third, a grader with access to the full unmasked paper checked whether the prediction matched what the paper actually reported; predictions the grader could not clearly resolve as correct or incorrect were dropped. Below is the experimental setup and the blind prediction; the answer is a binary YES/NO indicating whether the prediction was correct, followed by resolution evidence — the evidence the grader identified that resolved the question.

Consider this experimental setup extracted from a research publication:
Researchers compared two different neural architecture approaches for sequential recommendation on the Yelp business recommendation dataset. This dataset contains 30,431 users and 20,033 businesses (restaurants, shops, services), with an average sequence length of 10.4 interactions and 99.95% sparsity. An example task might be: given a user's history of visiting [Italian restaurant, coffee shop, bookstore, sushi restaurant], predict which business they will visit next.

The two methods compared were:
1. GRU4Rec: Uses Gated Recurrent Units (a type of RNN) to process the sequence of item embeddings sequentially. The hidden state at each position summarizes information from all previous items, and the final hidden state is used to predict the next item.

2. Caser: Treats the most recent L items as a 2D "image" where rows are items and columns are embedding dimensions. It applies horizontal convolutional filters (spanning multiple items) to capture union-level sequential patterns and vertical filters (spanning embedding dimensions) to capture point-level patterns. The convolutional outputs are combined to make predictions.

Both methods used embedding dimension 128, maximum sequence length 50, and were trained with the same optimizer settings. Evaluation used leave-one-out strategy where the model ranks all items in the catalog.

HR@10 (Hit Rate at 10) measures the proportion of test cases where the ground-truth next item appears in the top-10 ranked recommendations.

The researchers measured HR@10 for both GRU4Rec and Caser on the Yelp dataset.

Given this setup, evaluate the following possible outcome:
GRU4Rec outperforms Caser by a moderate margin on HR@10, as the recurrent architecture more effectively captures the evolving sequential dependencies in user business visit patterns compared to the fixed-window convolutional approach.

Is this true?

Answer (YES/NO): NO